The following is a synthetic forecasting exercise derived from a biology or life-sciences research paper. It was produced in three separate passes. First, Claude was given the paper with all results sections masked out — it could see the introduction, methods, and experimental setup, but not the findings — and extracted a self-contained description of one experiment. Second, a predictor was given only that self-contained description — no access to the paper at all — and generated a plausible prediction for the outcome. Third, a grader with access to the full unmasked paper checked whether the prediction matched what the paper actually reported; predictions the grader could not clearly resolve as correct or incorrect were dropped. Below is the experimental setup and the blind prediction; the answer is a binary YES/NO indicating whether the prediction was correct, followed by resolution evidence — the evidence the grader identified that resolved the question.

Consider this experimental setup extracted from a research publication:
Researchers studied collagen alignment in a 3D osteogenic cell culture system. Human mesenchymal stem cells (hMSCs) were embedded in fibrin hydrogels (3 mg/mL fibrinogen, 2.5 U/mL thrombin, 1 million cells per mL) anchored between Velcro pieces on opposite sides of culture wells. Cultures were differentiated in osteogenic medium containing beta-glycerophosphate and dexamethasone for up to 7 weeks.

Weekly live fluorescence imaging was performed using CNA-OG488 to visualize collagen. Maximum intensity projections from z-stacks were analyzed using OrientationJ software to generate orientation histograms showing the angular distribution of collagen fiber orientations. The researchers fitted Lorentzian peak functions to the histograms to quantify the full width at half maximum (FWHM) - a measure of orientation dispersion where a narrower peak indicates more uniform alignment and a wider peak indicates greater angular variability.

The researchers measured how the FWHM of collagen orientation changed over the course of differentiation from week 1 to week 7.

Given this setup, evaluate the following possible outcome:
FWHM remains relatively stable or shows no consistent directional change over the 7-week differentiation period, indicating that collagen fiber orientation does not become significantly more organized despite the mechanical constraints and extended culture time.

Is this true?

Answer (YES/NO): YES